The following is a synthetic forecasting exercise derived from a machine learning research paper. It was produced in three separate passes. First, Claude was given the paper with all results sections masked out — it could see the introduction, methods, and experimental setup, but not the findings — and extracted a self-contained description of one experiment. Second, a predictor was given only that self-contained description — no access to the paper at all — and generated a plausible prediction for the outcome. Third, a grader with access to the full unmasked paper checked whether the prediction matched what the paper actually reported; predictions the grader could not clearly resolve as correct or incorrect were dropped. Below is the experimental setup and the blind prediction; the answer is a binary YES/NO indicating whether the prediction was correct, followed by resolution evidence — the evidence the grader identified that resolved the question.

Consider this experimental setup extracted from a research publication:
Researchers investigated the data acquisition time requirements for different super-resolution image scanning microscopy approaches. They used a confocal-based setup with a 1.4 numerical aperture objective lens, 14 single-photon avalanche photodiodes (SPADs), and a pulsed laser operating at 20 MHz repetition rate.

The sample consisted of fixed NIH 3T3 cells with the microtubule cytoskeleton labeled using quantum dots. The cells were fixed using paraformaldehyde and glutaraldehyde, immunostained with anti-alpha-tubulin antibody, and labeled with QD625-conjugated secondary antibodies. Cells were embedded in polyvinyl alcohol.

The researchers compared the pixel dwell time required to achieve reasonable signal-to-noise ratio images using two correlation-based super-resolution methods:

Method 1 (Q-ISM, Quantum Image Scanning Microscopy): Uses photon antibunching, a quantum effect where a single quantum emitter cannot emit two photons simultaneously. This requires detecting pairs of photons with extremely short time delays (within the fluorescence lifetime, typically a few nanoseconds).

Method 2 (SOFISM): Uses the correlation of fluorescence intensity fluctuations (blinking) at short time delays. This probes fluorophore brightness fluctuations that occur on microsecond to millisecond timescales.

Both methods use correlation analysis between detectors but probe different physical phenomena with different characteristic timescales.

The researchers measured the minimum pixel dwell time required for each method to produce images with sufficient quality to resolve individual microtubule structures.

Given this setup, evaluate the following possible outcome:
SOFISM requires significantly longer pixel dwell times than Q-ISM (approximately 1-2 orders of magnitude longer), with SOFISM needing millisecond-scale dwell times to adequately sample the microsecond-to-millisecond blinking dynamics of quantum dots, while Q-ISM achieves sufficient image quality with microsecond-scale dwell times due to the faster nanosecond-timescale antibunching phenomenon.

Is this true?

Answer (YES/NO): NO